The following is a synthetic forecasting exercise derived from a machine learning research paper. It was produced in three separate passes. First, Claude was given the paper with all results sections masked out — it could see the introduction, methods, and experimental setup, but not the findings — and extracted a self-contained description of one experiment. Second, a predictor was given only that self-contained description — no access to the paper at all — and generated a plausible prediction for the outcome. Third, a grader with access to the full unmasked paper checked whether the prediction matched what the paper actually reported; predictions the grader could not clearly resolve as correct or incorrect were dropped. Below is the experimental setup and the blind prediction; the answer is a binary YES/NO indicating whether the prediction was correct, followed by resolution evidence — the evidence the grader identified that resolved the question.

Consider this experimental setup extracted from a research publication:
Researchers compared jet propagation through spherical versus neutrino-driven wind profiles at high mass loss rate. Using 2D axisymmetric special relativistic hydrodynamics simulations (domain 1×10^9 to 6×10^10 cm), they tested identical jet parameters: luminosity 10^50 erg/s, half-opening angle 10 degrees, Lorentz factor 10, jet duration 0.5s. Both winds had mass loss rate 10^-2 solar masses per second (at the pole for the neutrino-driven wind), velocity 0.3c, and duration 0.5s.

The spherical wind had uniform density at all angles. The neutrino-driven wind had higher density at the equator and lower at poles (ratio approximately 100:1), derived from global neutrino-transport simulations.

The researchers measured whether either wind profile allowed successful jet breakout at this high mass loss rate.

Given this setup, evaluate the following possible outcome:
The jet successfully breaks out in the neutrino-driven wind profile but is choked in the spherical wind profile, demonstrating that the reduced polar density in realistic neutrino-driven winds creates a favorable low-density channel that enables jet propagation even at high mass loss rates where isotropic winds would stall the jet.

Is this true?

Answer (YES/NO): NO